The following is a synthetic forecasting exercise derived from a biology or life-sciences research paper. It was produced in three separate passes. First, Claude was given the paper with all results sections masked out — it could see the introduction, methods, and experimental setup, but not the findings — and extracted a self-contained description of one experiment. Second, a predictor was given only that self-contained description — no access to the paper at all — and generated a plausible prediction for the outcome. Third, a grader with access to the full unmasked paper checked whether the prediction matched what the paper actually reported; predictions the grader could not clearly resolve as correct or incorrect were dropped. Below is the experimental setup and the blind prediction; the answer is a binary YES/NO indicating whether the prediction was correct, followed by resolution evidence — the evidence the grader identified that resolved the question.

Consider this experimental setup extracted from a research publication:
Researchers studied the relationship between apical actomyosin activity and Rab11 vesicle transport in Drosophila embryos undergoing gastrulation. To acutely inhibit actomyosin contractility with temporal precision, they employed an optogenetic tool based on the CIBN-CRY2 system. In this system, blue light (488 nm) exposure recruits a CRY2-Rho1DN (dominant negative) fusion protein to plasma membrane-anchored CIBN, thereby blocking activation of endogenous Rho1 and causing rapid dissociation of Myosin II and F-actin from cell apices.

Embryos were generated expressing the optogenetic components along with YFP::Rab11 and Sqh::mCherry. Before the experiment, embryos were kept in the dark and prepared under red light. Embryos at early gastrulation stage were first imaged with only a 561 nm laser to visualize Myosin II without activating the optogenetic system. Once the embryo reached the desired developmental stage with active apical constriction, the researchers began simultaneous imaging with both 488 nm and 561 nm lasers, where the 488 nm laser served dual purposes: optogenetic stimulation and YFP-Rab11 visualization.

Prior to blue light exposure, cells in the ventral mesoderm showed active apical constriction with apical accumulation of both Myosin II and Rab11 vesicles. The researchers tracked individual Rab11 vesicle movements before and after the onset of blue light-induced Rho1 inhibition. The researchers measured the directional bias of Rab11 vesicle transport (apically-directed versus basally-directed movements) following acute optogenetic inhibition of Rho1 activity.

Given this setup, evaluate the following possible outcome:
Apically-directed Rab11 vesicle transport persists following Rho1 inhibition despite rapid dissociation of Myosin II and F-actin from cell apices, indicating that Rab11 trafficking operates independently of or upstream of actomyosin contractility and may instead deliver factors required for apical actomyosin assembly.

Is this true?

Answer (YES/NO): NO